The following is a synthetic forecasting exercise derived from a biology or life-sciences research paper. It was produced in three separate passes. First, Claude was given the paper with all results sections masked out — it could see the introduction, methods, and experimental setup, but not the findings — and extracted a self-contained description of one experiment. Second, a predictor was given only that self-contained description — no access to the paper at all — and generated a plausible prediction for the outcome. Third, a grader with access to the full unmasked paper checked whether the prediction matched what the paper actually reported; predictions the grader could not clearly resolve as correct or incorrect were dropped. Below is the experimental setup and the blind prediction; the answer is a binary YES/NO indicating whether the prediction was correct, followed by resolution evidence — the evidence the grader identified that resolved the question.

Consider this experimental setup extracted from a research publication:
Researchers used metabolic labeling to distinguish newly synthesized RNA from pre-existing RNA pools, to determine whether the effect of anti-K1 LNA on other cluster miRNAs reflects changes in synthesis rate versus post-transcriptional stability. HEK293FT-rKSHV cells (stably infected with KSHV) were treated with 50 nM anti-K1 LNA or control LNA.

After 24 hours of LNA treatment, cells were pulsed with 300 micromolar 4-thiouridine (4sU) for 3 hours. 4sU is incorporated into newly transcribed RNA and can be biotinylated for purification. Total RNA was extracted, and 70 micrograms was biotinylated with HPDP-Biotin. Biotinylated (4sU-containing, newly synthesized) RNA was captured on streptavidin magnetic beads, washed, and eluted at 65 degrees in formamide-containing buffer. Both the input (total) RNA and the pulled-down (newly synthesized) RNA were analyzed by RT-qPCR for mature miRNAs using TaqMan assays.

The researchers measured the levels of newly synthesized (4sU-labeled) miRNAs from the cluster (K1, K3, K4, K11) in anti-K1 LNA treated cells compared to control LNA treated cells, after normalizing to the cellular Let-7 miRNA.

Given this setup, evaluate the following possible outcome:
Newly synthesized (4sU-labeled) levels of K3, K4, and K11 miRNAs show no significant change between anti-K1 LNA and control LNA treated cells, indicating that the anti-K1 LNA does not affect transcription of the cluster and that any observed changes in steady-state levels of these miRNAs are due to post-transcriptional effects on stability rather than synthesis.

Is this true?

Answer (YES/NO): NO